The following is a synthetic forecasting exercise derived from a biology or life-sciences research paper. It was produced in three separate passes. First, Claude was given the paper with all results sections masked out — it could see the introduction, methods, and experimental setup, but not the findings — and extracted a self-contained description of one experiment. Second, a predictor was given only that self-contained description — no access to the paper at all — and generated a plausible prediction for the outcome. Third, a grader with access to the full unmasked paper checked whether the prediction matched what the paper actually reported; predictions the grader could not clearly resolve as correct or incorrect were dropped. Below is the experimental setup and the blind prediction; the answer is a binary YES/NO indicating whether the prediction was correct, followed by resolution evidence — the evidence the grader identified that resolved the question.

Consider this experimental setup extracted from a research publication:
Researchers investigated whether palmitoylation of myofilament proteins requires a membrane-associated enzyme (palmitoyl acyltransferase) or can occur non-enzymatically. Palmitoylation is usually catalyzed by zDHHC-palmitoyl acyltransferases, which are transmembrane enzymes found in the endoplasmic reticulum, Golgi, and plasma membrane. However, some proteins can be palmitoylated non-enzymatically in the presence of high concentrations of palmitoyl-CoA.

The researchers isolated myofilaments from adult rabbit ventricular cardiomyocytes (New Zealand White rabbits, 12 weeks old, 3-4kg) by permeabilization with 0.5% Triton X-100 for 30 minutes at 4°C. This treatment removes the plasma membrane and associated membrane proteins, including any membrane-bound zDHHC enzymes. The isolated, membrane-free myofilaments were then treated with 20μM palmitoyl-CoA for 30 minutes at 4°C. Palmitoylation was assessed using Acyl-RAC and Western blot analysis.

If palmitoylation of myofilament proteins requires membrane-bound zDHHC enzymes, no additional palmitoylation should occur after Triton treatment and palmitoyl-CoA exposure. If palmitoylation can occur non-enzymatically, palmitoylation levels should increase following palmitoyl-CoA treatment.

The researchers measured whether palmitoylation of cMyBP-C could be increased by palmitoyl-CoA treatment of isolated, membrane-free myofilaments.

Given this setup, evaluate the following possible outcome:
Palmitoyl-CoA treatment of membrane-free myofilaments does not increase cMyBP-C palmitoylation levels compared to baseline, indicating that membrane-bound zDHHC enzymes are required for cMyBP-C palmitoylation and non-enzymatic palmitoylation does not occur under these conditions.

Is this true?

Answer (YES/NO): NO